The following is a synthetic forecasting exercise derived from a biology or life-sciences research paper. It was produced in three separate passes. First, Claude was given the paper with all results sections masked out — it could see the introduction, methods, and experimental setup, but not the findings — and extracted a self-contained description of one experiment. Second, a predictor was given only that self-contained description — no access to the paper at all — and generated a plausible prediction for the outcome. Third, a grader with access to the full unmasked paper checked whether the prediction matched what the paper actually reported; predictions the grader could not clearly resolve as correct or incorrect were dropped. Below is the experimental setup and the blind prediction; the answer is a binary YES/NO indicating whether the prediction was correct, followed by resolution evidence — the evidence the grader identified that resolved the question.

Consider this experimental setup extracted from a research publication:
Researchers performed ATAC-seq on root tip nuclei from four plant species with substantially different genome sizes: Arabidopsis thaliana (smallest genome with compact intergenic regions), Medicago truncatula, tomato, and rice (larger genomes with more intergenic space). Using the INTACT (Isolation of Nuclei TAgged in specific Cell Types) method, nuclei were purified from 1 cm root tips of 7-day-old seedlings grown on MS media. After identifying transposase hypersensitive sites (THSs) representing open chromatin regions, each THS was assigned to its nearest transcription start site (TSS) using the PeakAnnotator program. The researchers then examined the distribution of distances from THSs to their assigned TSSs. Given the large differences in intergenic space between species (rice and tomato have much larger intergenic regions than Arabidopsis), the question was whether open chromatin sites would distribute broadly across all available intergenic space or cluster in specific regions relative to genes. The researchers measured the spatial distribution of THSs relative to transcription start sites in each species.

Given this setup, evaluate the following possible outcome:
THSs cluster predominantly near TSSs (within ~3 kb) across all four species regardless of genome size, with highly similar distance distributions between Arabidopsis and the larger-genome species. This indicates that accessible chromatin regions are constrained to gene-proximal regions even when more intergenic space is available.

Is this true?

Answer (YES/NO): NO